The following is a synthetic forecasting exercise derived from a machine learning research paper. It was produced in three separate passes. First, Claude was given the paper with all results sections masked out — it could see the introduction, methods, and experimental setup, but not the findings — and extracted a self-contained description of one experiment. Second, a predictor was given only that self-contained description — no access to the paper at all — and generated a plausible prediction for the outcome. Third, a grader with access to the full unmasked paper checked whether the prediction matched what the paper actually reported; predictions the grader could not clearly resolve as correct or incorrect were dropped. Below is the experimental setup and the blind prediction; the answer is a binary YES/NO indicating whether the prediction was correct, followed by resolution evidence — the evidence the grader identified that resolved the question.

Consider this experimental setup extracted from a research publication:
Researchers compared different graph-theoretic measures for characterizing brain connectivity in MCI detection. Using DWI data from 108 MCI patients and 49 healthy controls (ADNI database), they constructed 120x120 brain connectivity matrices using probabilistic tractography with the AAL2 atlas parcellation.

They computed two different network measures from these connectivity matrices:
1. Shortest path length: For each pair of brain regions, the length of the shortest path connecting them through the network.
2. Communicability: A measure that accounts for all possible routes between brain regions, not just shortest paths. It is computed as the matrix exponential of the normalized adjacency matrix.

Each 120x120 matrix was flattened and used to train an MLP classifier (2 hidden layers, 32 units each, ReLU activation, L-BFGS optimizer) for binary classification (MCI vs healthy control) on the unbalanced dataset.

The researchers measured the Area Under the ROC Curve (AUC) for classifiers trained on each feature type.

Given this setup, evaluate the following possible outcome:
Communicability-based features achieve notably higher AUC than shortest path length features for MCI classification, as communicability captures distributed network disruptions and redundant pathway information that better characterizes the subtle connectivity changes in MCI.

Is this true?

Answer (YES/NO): NO